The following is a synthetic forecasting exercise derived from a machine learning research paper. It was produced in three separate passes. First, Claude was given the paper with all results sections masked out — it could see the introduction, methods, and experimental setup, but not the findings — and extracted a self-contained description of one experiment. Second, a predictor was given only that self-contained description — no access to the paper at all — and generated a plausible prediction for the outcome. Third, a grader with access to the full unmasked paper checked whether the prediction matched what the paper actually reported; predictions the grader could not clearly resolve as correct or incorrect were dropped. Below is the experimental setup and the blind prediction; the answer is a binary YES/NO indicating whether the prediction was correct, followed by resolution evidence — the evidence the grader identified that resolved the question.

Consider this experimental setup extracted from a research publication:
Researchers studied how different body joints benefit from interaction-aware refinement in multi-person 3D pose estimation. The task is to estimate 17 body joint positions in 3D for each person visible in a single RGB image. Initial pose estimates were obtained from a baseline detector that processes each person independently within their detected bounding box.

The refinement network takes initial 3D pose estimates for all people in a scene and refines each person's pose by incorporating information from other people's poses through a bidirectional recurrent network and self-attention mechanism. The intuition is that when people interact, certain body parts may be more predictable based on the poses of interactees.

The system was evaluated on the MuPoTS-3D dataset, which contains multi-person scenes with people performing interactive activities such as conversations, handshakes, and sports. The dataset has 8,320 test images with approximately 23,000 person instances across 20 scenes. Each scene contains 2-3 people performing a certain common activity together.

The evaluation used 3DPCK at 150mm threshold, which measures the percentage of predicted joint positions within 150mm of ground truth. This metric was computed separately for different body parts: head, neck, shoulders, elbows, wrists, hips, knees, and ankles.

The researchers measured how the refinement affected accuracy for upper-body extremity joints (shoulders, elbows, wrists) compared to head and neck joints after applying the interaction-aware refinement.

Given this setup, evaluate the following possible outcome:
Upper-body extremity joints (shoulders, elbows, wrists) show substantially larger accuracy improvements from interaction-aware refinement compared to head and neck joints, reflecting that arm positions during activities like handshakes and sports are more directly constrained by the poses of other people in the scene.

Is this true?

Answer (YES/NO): YES